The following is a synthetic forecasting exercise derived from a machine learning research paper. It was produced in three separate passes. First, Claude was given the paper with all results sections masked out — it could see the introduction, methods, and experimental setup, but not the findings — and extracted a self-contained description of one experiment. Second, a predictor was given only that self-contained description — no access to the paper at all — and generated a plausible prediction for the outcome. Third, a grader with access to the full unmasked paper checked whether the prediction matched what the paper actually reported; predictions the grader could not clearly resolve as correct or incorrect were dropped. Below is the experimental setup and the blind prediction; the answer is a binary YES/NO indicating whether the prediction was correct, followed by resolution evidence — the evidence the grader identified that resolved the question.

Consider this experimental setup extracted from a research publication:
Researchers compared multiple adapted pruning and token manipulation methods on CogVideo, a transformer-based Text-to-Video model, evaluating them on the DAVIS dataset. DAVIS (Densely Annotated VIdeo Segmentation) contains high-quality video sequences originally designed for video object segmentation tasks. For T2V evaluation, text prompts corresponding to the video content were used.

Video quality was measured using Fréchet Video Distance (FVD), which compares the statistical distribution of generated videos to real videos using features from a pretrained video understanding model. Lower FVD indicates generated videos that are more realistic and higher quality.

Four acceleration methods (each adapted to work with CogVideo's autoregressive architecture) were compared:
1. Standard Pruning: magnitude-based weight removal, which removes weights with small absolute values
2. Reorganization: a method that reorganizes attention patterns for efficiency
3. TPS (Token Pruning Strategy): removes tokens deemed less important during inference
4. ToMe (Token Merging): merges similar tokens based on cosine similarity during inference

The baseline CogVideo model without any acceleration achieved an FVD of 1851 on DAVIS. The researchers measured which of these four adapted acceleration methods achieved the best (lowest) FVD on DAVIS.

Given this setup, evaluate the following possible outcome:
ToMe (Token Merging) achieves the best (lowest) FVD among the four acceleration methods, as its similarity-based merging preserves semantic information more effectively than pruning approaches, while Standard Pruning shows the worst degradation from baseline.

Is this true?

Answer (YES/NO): NO